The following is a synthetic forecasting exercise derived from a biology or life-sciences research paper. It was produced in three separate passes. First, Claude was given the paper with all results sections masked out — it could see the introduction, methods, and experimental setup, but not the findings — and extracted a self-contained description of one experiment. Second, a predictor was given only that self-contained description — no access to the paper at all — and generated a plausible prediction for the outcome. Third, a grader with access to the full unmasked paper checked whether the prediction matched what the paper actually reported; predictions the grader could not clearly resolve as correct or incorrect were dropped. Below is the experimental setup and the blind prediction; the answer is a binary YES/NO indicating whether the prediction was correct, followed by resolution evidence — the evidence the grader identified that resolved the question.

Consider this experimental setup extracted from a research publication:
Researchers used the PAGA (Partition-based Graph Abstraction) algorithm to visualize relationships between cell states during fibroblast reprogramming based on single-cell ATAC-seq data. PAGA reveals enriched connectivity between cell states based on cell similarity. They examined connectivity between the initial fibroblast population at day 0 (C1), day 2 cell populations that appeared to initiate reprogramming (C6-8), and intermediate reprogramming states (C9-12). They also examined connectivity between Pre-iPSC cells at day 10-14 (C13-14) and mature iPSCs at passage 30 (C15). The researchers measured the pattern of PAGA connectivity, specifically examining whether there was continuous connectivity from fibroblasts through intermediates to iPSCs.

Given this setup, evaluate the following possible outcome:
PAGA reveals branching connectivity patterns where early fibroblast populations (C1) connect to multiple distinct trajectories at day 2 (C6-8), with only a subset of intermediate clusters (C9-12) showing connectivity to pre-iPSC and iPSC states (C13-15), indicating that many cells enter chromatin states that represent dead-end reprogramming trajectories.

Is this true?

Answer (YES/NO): NO